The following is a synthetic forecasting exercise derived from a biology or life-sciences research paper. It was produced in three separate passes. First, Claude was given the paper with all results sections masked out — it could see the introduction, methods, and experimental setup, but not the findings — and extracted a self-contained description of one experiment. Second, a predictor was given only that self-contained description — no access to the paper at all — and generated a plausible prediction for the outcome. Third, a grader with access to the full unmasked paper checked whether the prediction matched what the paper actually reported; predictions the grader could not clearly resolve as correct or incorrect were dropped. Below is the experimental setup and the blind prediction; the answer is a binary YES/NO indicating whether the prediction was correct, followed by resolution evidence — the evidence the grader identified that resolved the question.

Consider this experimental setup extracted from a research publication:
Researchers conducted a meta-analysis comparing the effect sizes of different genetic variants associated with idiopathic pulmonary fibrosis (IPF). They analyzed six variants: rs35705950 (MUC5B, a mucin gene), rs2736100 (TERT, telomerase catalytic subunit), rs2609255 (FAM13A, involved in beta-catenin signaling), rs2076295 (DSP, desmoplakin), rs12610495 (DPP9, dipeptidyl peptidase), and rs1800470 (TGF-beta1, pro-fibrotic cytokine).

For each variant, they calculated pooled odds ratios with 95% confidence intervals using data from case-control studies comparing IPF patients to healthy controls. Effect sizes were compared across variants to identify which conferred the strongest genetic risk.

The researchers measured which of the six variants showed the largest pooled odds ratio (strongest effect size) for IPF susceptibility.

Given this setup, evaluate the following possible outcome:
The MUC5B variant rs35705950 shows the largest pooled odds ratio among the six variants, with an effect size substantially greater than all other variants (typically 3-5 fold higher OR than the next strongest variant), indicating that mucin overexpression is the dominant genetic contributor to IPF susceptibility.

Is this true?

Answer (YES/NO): NO